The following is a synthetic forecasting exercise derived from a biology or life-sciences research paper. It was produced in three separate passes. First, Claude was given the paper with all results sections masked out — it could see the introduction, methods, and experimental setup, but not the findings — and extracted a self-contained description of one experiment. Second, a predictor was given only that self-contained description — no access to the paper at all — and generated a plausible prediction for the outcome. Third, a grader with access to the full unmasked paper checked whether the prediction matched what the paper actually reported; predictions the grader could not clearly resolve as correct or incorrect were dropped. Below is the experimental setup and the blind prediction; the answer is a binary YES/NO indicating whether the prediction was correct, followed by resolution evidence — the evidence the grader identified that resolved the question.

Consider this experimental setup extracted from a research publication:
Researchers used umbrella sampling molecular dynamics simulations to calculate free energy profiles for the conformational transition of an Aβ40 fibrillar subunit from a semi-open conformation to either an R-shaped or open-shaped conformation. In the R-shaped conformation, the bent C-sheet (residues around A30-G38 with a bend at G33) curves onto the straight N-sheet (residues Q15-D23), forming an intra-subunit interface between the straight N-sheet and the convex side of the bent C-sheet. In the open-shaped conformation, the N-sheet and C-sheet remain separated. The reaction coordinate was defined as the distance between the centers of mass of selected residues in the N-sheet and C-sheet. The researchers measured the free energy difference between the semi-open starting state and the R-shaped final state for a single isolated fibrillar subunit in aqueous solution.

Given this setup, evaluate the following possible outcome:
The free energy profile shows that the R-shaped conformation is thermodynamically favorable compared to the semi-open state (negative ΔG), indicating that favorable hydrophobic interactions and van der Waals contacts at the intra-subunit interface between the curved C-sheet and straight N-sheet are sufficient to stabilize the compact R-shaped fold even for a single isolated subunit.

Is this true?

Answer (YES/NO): YES